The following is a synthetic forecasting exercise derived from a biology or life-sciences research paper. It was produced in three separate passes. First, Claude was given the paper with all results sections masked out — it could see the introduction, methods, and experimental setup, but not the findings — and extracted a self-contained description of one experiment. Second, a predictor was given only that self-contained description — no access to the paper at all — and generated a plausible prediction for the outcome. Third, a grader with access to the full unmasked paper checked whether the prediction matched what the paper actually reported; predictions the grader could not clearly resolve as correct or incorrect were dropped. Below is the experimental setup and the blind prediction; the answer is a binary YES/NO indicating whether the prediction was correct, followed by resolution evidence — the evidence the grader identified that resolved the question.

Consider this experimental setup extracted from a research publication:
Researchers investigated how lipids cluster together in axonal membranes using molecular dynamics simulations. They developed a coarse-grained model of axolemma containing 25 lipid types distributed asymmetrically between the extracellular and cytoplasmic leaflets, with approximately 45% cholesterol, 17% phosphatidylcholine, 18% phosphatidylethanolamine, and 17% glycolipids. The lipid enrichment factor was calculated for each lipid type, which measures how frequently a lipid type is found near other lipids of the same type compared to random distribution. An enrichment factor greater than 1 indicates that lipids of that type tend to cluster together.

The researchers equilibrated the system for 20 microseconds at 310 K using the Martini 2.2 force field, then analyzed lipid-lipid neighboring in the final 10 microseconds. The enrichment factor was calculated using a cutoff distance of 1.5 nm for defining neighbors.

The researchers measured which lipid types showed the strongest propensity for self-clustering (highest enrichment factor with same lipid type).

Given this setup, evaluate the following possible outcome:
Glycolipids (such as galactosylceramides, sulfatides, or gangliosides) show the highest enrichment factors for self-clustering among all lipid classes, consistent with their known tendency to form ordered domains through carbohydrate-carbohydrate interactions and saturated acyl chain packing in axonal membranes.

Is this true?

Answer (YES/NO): YES